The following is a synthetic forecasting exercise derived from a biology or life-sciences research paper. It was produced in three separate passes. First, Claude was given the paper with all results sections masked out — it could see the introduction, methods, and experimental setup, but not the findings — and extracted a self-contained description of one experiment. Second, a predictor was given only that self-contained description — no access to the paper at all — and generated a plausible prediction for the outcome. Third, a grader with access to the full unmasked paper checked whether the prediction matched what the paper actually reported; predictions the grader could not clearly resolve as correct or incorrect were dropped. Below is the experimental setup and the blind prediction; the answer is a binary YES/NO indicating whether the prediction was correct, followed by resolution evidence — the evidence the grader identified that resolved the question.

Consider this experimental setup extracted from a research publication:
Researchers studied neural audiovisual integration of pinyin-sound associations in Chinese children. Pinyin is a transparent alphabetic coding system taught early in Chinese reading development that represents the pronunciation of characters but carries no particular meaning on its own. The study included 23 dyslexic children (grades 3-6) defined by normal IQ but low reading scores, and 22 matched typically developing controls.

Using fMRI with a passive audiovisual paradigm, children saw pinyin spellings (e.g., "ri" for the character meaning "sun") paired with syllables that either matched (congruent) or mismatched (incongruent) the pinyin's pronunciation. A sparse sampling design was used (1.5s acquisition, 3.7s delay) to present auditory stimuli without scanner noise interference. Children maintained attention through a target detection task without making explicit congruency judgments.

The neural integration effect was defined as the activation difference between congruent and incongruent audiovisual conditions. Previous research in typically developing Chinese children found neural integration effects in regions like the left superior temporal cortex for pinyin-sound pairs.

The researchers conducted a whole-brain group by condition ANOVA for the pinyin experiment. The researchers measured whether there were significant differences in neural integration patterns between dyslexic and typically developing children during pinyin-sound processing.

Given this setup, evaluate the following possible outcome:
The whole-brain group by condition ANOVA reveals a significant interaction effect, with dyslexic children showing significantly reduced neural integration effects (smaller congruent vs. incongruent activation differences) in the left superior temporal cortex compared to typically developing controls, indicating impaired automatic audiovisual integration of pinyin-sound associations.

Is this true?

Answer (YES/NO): NO